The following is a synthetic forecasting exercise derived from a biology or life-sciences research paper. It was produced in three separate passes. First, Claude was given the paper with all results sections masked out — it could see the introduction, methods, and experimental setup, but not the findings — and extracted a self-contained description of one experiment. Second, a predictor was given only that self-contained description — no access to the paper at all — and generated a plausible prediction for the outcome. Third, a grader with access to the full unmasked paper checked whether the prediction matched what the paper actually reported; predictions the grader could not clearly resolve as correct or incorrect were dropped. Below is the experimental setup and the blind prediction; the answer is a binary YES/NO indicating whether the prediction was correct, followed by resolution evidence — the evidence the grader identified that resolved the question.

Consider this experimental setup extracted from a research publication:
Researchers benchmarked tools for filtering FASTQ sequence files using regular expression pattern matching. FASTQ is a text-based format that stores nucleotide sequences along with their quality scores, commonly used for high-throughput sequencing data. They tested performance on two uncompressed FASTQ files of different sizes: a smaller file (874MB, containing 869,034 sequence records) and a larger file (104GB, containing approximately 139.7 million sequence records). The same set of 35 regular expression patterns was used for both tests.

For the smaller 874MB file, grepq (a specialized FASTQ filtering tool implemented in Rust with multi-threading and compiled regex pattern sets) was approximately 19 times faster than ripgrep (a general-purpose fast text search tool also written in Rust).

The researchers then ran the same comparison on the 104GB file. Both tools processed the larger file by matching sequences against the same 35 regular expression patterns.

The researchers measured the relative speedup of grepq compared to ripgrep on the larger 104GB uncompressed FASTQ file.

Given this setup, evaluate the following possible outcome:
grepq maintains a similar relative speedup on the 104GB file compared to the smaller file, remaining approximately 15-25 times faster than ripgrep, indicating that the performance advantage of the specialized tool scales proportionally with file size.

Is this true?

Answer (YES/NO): NO